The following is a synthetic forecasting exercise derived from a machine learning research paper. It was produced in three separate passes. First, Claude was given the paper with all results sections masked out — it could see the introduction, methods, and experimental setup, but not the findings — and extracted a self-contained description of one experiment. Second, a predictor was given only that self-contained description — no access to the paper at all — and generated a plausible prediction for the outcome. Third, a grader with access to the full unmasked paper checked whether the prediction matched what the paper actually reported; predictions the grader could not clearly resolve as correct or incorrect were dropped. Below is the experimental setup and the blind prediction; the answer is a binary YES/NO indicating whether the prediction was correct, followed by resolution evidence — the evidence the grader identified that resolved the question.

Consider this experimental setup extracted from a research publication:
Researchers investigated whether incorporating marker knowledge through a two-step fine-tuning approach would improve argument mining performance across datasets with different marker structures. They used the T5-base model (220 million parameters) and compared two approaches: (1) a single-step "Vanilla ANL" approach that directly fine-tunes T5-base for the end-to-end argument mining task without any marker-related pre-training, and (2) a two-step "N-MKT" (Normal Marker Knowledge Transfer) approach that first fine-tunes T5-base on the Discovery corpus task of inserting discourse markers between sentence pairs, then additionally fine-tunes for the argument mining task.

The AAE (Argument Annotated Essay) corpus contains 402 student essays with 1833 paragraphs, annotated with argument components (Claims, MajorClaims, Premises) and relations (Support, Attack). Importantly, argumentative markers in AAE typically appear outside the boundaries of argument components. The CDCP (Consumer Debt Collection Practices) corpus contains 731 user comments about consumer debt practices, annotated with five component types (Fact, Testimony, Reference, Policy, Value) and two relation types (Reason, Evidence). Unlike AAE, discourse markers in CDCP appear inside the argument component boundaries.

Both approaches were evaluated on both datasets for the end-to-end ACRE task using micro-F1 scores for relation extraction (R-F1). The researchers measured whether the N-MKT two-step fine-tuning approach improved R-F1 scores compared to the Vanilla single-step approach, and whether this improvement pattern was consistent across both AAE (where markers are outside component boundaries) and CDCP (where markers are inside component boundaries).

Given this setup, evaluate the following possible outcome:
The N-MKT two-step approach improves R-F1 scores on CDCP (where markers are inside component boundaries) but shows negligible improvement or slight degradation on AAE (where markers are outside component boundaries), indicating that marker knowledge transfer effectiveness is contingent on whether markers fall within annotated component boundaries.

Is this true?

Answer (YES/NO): NO